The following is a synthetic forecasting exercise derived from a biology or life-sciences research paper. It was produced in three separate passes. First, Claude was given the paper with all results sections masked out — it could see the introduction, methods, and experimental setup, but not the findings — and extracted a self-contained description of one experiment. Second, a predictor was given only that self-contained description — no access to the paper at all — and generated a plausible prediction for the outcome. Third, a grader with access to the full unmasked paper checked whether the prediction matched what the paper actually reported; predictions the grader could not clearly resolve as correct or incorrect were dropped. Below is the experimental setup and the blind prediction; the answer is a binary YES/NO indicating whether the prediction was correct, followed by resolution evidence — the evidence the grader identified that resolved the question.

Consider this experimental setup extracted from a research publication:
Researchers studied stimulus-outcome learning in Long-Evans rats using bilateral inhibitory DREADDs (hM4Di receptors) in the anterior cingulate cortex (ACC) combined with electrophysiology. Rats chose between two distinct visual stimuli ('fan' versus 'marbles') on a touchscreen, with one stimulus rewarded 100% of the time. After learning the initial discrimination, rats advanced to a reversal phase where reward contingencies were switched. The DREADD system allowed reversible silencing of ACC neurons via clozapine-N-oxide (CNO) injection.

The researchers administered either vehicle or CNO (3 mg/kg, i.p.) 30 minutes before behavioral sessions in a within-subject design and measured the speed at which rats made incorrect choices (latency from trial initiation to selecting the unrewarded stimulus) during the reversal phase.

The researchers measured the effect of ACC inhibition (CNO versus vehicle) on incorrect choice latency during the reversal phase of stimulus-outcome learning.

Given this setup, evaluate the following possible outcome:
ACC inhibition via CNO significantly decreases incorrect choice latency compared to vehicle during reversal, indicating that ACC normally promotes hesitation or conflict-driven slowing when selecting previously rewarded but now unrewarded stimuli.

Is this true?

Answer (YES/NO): YES